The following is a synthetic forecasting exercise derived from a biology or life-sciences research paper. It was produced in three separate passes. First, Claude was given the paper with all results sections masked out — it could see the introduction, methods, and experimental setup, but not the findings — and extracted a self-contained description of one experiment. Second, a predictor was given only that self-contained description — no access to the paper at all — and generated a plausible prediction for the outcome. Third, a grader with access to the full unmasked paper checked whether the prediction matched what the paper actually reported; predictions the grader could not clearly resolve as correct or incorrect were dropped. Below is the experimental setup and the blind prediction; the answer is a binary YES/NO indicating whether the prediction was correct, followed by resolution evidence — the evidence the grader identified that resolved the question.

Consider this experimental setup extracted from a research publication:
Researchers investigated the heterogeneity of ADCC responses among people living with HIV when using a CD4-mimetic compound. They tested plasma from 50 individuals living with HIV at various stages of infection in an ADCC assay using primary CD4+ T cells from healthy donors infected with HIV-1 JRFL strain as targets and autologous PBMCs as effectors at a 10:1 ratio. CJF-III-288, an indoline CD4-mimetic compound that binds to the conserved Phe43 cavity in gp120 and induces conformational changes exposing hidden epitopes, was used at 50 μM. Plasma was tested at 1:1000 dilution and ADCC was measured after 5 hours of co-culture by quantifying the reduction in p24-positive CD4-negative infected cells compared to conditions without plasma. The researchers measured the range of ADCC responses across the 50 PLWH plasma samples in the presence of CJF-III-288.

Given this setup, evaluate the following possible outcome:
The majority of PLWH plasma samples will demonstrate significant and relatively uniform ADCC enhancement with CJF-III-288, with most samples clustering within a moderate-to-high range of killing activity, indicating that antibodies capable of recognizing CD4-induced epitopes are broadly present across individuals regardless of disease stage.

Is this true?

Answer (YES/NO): NO